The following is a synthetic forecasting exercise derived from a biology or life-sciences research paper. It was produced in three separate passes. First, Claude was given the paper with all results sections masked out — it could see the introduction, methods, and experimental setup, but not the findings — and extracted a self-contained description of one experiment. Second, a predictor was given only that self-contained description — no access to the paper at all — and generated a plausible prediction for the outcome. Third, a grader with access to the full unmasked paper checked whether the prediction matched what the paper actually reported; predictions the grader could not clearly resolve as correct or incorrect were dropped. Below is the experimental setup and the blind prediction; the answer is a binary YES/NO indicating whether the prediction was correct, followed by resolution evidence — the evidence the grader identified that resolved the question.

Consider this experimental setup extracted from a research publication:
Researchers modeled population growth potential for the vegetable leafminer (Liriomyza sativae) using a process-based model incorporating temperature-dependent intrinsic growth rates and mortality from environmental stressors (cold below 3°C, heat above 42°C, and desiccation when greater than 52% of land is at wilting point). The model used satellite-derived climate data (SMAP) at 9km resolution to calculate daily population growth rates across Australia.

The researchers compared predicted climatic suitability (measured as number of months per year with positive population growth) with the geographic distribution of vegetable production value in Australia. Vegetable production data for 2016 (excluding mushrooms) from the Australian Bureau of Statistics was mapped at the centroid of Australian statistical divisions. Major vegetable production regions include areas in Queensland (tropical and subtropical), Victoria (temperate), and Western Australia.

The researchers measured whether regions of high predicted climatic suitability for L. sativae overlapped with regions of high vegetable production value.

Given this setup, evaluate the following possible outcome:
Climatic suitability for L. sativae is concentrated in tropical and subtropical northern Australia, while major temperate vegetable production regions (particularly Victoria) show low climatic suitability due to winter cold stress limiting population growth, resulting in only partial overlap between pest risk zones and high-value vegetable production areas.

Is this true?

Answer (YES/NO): NO